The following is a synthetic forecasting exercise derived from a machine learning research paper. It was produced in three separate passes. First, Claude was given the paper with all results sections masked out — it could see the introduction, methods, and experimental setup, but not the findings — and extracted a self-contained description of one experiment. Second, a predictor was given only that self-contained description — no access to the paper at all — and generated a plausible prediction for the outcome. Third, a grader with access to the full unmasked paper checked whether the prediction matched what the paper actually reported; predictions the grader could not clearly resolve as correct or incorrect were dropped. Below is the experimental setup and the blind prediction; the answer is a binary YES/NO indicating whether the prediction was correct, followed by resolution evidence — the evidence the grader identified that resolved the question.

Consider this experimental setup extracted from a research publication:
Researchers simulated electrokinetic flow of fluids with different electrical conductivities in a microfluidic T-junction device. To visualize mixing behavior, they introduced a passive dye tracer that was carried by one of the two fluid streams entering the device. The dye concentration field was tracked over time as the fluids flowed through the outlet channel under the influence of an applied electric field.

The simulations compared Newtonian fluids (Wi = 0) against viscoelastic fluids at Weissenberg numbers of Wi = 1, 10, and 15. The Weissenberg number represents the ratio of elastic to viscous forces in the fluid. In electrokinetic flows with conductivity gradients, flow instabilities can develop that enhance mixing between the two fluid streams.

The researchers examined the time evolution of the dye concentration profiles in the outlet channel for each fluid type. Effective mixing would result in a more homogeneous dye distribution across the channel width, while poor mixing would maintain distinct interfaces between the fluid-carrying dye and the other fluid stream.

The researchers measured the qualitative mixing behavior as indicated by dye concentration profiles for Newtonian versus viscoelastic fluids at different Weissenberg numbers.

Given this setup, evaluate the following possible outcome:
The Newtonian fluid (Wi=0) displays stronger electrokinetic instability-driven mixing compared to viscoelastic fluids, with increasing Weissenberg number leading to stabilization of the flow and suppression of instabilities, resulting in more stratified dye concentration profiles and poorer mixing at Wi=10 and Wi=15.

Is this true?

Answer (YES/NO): YES